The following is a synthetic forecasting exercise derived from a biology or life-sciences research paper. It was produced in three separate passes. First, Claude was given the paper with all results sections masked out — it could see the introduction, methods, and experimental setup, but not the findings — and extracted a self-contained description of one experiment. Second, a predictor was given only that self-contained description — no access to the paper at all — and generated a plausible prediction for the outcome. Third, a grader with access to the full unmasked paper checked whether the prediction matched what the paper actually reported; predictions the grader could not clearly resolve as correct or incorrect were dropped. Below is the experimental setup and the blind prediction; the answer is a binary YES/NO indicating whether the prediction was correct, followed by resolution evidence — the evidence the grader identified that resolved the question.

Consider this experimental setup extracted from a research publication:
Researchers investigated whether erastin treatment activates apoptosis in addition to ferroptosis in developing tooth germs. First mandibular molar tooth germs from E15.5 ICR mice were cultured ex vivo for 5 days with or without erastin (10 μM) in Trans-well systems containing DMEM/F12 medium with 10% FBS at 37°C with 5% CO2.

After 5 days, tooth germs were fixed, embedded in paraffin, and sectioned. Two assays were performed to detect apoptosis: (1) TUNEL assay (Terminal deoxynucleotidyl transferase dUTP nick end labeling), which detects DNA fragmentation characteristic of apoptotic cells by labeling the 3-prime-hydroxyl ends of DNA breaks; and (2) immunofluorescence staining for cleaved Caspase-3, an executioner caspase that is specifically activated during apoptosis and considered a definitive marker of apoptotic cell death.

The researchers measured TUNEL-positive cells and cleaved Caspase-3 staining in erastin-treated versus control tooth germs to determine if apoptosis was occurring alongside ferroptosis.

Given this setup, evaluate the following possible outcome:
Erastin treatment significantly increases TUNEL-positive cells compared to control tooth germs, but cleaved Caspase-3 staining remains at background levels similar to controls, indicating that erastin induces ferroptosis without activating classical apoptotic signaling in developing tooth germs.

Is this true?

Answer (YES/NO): NO